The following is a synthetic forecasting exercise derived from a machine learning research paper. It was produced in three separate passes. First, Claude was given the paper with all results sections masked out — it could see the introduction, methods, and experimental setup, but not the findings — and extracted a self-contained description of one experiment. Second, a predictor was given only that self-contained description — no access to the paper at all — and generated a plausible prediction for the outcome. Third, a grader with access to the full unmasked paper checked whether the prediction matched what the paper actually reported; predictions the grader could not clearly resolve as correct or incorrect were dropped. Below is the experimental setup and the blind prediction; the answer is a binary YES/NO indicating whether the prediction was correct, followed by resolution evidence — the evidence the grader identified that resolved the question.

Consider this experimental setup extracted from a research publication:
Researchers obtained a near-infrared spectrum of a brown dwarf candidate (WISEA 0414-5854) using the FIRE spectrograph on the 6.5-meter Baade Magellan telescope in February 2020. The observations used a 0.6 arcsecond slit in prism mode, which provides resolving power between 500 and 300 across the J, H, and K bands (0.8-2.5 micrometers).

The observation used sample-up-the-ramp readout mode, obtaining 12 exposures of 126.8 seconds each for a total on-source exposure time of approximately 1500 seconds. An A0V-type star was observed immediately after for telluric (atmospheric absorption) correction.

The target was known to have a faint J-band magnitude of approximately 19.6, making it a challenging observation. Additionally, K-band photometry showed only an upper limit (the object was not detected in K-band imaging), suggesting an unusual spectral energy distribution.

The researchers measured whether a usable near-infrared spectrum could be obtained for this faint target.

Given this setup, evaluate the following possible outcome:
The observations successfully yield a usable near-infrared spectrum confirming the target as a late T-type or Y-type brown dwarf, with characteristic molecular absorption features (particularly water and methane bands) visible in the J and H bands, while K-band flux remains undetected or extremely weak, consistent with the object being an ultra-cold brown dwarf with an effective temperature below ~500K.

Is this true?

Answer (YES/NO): NO